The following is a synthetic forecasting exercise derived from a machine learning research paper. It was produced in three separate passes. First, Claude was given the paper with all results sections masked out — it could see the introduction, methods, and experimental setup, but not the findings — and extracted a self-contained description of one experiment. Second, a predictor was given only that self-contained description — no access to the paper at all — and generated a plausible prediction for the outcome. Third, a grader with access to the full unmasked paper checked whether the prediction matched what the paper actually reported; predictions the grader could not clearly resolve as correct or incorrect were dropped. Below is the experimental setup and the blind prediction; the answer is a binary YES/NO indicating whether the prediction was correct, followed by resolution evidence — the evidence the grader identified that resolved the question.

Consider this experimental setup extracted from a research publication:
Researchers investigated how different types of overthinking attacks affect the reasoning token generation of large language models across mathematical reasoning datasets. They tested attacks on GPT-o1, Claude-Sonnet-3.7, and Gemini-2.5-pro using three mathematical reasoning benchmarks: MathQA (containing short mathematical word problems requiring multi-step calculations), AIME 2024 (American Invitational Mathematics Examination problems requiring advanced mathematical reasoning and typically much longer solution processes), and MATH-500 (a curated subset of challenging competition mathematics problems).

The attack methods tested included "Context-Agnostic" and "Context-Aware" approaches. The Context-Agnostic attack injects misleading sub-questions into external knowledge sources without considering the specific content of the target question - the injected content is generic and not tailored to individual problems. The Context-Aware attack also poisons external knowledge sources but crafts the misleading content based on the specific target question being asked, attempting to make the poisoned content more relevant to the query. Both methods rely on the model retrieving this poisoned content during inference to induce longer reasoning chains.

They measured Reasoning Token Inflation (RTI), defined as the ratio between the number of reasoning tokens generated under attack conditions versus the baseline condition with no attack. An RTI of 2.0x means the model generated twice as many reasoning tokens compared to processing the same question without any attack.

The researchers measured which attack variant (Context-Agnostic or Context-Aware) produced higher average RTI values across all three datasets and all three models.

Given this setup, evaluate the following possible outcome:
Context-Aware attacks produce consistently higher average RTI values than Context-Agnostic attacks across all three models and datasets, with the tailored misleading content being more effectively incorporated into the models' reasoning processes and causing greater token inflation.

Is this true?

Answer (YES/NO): NO